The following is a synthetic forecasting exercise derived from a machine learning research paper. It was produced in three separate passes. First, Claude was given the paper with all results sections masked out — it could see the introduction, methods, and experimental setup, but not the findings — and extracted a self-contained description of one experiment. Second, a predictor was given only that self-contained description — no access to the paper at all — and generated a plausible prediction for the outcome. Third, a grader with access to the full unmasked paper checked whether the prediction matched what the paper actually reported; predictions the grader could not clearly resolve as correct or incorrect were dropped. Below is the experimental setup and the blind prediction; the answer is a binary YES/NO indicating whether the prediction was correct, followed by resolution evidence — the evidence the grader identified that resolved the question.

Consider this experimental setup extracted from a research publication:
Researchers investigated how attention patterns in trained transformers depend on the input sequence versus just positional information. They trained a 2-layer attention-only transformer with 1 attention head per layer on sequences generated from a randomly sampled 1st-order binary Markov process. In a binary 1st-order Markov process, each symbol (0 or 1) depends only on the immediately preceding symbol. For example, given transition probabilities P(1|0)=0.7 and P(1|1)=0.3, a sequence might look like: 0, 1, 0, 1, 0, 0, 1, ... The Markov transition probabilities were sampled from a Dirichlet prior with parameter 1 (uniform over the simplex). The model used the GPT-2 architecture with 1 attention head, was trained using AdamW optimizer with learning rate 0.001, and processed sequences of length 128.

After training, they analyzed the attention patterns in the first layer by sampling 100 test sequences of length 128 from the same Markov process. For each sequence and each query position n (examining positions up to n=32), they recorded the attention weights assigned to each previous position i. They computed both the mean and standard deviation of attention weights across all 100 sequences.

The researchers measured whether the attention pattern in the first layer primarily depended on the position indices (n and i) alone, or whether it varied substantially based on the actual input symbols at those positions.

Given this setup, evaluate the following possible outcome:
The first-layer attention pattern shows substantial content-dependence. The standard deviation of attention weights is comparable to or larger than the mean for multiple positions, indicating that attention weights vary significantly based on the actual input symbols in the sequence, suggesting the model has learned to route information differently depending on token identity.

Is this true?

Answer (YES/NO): NO